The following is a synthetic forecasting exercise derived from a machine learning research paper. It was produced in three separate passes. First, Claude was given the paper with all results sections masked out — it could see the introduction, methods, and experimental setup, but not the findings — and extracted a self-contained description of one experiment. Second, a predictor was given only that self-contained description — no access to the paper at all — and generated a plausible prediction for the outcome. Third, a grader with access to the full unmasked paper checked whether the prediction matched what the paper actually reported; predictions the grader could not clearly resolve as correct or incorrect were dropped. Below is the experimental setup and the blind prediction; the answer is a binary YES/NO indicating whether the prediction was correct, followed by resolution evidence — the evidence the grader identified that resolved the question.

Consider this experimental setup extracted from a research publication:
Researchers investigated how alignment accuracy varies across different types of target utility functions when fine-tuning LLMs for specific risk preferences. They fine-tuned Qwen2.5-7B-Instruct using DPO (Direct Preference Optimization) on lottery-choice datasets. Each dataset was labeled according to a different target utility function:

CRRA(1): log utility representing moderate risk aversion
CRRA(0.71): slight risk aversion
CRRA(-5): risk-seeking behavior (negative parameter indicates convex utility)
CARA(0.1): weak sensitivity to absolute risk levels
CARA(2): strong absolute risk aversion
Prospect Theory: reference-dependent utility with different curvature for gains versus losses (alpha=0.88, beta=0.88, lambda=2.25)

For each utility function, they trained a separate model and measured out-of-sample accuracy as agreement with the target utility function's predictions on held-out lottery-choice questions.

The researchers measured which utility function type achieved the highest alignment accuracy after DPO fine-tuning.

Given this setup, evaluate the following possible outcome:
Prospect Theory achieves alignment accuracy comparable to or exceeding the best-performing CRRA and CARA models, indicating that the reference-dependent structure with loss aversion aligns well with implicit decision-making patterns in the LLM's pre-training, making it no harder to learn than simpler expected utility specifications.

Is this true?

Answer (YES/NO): NO